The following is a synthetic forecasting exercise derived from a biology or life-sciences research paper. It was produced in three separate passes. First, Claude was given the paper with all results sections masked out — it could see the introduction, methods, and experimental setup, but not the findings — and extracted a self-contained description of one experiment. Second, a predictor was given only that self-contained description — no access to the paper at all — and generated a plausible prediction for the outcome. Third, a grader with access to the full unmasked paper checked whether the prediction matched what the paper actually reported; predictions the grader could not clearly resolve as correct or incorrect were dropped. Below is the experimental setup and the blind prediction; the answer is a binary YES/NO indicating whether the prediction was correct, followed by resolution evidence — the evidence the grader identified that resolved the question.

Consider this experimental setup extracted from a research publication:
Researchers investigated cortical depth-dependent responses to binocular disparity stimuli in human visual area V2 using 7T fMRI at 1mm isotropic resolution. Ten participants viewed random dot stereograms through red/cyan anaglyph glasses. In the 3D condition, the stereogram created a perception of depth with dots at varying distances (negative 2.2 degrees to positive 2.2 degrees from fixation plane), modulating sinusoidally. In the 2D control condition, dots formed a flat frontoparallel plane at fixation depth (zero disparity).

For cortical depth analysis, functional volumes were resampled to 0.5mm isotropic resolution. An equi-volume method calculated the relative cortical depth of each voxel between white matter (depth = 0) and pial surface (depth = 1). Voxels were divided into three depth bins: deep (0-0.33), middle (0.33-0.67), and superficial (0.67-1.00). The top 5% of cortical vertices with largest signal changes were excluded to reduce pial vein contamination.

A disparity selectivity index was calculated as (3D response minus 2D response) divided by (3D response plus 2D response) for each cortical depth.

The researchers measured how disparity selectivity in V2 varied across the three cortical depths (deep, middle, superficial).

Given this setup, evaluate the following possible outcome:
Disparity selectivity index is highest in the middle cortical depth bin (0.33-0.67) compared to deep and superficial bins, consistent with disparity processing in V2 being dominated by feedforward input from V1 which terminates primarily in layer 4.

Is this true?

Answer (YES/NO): NO